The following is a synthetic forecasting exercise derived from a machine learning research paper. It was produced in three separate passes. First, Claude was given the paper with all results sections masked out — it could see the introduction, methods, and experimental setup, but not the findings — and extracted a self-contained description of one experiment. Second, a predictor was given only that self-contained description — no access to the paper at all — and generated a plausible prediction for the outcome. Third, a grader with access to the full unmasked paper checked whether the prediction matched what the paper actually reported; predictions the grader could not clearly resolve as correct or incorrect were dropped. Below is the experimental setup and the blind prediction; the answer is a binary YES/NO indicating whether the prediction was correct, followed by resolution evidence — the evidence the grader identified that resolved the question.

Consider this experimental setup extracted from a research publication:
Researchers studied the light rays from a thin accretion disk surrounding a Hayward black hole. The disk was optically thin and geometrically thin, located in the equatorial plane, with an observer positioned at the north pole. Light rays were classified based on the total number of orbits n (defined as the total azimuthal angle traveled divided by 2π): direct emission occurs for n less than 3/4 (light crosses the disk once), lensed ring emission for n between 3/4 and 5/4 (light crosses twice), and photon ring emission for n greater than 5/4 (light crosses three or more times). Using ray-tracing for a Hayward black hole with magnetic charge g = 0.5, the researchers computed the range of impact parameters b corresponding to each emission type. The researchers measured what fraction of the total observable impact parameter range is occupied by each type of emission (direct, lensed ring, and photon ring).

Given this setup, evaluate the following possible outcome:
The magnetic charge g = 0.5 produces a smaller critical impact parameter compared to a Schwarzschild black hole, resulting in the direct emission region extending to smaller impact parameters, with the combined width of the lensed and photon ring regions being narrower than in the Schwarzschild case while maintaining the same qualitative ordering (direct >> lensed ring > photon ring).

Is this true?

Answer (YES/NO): NO